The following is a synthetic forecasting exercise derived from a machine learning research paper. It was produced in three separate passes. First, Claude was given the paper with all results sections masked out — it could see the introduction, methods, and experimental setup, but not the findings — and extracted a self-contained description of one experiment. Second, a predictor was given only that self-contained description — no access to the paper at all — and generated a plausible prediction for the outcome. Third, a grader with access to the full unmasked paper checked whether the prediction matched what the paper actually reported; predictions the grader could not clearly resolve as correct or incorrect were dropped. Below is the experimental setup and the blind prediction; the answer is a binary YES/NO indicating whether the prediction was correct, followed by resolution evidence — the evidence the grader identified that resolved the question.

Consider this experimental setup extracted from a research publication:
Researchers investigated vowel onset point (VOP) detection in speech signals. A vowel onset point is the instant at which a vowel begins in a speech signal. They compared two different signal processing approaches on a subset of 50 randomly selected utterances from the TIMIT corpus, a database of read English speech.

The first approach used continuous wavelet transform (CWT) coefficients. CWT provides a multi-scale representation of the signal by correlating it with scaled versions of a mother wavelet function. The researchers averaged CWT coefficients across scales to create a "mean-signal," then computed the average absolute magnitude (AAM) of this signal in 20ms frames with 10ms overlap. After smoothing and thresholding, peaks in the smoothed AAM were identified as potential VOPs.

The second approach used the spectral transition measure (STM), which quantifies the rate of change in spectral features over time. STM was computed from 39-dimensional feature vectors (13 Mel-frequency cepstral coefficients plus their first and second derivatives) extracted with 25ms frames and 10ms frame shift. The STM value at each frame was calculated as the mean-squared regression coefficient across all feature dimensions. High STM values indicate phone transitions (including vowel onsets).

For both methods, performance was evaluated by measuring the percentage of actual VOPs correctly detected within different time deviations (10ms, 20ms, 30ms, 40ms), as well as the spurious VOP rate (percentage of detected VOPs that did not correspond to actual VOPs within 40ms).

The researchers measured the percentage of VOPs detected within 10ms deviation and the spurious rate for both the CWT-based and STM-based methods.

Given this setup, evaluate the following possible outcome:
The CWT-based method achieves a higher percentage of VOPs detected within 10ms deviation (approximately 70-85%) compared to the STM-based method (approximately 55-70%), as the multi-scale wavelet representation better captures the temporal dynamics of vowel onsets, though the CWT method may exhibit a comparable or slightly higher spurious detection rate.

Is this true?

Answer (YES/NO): NO